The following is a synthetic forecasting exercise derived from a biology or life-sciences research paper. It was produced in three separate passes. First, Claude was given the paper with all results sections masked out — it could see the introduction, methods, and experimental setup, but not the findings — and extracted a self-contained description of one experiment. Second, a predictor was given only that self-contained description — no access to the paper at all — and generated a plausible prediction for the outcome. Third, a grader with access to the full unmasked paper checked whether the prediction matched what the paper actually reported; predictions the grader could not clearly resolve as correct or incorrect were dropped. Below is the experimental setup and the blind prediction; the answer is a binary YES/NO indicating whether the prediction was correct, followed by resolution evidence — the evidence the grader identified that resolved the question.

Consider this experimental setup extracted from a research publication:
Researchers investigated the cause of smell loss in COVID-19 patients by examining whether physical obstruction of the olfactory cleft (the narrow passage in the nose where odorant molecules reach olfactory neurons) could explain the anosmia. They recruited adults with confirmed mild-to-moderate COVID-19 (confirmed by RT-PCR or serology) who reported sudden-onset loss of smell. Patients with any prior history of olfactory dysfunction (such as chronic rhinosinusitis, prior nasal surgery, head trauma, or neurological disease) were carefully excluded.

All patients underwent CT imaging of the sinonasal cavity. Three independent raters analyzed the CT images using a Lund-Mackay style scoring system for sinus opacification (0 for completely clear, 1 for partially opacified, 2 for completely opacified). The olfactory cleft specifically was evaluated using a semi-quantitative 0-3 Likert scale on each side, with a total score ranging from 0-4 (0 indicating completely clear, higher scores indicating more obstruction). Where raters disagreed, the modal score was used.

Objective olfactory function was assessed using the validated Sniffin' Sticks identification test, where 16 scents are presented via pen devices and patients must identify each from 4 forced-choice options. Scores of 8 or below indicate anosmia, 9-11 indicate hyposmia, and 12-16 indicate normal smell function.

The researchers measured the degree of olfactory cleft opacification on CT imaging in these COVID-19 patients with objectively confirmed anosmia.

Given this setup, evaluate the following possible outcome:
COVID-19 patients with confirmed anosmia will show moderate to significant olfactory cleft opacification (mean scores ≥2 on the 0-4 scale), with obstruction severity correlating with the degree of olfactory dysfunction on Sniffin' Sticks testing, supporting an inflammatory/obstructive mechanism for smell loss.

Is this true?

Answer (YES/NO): NO